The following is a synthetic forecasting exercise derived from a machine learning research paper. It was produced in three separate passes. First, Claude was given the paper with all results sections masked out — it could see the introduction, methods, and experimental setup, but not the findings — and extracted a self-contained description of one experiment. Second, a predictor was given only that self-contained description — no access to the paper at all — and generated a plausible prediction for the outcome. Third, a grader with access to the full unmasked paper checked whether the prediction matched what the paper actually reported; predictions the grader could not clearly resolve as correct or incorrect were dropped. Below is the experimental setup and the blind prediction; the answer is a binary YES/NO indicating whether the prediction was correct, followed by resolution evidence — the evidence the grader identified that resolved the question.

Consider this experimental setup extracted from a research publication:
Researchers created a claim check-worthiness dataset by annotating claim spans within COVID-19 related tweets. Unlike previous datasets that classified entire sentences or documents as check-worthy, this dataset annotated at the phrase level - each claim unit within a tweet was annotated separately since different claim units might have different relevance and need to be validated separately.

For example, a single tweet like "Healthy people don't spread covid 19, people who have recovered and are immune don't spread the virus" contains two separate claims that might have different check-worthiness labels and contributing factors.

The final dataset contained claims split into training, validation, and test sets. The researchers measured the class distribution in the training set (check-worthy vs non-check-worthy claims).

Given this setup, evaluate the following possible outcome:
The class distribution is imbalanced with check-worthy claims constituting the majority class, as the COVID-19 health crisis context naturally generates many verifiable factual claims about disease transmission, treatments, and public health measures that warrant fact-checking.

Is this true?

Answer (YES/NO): YES